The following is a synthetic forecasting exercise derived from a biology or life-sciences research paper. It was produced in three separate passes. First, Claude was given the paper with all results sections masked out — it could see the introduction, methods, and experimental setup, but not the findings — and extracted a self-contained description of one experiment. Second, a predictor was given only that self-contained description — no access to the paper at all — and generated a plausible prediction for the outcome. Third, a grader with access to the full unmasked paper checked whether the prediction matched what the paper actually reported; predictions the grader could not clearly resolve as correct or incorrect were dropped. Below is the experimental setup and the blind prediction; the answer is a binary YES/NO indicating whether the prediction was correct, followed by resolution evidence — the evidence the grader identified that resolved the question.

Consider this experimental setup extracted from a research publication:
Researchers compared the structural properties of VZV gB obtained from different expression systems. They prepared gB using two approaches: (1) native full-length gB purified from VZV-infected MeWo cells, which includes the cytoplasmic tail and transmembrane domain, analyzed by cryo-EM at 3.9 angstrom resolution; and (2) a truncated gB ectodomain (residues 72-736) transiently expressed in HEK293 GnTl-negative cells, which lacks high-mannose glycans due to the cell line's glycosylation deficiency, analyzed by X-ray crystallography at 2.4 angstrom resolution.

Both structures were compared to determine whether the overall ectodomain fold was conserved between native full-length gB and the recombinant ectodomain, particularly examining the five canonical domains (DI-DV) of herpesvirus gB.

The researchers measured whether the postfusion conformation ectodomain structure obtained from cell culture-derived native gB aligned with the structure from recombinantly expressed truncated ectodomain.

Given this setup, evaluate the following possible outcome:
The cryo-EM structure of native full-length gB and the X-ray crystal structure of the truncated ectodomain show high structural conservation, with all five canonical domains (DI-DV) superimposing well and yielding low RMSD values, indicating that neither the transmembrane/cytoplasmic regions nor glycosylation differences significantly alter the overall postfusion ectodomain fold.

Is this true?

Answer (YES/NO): NO